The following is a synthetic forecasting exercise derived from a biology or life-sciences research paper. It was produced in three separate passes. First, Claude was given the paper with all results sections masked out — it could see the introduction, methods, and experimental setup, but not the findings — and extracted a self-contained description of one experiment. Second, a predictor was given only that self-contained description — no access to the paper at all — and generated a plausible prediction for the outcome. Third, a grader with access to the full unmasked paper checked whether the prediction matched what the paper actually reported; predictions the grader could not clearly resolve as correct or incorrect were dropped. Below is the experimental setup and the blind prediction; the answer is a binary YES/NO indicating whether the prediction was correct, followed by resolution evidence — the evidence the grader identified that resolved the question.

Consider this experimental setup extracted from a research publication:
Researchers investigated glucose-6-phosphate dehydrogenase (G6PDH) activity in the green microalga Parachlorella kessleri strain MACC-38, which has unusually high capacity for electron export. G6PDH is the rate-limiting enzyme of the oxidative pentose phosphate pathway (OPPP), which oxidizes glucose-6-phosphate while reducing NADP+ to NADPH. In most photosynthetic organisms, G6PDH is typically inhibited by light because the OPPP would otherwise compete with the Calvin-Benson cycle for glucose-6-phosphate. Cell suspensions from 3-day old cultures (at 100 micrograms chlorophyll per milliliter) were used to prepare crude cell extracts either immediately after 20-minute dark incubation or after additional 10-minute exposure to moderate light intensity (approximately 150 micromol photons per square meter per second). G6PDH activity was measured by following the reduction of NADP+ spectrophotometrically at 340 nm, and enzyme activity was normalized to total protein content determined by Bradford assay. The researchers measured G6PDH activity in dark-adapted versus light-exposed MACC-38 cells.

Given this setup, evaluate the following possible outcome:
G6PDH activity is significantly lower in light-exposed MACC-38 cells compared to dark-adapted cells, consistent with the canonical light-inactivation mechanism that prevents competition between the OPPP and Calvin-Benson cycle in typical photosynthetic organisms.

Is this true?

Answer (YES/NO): NO